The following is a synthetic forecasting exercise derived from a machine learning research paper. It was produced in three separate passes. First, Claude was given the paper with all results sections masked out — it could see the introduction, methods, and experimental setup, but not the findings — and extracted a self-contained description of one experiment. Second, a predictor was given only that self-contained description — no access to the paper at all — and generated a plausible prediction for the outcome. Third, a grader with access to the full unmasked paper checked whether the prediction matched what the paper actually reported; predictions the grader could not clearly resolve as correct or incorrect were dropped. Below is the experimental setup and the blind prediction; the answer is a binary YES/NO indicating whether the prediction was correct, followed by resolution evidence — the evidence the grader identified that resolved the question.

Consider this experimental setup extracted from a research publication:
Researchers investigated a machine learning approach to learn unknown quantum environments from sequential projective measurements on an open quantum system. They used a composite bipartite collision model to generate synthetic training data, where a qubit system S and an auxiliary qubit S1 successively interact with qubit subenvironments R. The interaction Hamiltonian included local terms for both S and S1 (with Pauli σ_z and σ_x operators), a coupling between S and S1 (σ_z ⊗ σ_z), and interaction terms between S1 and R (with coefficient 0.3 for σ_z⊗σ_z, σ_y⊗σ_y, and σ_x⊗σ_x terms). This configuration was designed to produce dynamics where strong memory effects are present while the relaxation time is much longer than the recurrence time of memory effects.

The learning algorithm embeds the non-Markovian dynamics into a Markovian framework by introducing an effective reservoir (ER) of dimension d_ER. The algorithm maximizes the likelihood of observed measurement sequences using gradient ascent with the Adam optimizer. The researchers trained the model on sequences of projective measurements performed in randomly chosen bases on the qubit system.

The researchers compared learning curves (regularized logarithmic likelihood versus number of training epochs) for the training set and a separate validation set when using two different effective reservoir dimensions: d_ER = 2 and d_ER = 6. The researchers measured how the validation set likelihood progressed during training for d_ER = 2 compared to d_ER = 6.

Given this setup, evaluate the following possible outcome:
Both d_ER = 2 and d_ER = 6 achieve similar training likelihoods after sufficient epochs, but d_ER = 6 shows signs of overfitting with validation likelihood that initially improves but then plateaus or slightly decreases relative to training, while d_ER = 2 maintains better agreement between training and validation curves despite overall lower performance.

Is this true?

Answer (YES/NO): NO